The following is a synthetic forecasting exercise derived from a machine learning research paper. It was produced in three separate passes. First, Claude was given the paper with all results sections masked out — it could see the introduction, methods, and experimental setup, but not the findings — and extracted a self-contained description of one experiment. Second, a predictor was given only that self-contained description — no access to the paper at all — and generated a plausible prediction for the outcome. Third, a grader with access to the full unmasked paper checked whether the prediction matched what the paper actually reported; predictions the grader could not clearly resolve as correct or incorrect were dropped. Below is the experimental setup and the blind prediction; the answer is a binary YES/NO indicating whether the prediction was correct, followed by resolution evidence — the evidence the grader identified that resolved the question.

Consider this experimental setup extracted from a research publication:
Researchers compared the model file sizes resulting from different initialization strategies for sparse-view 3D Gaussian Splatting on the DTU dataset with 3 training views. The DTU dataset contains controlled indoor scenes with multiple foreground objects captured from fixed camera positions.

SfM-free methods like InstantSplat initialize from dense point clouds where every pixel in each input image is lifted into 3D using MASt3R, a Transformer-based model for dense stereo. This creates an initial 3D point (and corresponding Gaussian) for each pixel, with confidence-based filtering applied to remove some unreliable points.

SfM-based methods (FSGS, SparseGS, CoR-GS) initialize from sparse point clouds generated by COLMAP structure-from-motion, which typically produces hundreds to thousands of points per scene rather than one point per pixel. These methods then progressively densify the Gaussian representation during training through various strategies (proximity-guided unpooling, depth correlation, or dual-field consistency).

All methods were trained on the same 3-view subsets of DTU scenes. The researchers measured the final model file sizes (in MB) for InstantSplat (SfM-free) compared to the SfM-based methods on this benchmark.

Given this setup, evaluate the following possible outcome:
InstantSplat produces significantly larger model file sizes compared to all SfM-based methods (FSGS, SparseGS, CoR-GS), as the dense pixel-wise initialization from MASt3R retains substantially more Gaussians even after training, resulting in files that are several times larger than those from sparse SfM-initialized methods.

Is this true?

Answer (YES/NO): YES